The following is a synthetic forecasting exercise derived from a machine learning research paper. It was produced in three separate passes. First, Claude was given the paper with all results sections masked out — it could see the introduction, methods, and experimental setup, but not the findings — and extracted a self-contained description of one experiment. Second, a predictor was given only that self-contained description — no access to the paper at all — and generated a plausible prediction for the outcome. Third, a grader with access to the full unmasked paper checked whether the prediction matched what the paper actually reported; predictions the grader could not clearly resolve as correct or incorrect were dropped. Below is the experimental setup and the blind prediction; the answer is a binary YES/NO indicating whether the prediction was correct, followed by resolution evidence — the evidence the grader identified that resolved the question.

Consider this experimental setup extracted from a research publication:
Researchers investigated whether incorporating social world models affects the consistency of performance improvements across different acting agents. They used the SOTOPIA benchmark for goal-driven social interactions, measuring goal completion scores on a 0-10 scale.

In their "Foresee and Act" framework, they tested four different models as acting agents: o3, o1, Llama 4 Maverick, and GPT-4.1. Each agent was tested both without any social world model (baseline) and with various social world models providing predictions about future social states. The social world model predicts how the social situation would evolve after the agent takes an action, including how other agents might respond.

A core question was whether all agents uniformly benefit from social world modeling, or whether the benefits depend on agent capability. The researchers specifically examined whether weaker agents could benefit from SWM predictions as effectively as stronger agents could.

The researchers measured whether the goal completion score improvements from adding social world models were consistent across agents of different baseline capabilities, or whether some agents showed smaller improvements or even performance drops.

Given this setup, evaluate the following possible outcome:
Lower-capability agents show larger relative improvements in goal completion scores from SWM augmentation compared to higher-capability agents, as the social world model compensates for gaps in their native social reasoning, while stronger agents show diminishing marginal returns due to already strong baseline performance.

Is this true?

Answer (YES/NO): NO